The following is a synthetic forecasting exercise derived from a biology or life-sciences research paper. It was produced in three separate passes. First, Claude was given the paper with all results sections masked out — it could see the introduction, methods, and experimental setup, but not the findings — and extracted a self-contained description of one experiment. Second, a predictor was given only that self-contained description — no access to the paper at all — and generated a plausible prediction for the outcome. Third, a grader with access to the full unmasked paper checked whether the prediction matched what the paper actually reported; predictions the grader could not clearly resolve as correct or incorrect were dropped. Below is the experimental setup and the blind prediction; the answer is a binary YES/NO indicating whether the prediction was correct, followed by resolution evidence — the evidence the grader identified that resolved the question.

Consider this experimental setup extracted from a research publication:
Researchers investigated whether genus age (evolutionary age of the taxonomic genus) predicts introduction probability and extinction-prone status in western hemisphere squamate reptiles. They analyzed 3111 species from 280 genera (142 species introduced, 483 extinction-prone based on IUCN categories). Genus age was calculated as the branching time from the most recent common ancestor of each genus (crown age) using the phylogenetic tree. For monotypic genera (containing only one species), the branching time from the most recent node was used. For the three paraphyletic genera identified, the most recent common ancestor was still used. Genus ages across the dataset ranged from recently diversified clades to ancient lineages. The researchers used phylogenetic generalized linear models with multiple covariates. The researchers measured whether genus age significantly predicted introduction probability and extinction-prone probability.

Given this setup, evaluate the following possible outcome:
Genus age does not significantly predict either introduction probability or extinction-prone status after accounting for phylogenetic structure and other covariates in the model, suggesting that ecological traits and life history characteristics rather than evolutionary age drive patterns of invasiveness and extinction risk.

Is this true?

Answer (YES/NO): YES